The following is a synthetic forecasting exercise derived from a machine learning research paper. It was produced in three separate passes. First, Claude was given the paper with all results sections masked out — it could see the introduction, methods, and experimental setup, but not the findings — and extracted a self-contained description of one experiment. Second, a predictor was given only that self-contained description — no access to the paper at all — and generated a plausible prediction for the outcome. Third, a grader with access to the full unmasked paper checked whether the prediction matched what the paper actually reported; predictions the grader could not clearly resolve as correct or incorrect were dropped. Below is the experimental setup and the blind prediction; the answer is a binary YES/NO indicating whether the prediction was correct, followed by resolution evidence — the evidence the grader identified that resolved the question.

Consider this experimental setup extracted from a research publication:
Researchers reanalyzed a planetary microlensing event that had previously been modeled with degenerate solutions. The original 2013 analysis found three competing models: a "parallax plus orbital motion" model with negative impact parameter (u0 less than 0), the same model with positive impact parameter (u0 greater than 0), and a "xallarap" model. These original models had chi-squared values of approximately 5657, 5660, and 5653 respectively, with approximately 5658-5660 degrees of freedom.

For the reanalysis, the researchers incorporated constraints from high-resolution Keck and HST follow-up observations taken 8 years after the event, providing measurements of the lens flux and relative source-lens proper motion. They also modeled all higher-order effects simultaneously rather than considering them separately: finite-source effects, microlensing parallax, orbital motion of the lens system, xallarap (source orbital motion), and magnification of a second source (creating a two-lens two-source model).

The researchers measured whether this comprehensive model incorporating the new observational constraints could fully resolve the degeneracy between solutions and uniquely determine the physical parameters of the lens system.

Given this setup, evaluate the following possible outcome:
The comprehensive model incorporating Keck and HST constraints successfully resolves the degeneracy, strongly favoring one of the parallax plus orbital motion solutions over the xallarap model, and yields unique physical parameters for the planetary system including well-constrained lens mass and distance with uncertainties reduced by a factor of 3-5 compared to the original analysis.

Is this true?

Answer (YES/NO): NO